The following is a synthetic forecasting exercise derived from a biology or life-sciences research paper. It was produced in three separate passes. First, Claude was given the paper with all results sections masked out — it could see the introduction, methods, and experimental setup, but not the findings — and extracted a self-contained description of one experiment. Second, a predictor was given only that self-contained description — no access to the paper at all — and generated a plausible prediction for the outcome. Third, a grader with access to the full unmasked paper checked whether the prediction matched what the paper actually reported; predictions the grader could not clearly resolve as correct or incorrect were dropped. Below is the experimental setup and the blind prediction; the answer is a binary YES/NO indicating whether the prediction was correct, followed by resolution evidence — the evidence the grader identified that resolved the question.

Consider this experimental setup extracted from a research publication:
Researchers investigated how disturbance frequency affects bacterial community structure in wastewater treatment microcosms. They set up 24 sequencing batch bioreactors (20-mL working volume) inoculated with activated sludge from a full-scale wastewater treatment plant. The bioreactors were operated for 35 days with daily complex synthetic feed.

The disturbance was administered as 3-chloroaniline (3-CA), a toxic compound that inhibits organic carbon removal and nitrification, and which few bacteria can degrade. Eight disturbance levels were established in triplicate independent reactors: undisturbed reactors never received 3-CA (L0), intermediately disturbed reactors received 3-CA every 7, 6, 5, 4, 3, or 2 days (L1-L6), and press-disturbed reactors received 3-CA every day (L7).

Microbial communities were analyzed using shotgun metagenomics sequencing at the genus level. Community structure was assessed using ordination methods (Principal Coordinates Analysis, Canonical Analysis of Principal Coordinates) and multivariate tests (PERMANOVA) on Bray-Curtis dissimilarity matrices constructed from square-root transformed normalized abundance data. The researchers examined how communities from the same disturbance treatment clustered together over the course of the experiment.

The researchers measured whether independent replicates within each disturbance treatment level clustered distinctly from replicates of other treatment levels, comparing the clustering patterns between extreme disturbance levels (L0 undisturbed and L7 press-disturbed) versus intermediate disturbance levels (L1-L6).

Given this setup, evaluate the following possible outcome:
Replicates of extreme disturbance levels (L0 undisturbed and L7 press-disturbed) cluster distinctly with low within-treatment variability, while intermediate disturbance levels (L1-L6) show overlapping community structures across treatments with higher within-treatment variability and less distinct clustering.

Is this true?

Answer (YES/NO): YES